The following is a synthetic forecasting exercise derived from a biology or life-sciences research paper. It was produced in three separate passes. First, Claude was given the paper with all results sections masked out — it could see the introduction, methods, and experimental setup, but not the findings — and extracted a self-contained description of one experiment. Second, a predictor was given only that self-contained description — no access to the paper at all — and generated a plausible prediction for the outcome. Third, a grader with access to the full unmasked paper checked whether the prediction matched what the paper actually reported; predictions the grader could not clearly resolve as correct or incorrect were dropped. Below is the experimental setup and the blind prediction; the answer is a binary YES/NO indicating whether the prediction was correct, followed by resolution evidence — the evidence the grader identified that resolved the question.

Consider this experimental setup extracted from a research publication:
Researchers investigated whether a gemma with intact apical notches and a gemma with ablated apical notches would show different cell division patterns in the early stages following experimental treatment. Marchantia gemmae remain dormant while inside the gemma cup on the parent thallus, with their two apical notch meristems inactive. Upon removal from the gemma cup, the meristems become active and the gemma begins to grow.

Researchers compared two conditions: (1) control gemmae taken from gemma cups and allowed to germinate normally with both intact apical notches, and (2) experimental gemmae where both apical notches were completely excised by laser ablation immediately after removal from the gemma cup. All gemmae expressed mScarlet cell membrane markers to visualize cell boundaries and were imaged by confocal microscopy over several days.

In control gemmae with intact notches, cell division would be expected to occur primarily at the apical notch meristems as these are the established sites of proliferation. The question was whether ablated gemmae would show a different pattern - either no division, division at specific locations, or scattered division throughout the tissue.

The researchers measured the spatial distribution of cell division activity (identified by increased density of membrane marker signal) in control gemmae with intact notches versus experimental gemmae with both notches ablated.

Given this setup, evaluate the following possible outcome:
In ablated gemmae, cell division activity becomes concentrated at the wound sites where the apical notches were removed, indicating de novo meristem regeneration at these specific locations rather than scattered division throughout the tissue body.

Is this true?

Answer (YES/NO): NO